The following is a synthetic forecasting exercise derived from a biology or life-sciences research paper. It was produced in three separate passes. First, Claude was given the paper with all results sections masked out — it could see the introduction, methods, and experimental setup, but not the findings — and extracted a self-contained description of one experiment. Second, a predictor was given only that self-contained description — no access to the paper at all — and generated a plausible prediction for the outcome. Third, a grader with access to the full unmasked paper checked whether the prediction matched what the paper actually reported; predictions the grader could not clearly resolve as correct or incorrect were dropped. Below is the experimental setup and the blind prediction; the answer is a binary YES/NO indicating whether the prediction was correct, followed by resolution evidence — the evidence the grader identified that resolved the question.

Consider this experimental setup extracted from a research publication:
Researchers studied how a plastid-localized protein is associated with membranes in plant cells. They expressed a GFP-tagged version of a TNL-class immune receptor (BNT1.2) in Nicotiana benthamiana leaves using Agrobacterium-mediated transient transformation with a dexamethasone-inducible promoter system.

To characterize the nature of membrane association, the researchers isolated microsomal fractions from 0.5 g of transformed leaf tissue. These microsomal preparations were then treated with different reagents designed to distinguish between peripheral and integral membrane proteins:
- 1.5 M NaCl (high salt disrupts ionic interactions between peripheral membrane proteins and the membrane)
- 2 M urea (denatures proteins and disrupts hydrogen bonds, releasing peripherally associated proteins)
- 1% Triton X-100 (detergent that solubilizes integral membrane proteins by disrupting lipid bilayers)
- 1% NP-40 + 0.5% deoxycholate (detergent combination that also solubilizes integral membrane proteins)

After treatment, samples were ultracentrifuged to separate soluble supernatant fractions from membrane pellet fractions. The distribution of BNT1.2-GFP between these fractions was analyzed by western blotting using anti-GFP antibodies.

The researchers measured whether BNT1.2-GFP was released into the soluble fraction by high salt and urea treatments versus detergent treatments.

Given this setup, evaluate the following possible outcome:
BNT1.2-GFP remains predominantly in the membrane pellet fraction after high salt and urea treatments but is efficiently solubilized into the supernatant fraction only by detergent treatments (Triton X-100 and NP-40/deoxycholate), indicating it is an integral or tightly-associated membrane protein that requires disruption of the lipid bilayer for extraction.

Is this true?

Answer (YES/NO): YES